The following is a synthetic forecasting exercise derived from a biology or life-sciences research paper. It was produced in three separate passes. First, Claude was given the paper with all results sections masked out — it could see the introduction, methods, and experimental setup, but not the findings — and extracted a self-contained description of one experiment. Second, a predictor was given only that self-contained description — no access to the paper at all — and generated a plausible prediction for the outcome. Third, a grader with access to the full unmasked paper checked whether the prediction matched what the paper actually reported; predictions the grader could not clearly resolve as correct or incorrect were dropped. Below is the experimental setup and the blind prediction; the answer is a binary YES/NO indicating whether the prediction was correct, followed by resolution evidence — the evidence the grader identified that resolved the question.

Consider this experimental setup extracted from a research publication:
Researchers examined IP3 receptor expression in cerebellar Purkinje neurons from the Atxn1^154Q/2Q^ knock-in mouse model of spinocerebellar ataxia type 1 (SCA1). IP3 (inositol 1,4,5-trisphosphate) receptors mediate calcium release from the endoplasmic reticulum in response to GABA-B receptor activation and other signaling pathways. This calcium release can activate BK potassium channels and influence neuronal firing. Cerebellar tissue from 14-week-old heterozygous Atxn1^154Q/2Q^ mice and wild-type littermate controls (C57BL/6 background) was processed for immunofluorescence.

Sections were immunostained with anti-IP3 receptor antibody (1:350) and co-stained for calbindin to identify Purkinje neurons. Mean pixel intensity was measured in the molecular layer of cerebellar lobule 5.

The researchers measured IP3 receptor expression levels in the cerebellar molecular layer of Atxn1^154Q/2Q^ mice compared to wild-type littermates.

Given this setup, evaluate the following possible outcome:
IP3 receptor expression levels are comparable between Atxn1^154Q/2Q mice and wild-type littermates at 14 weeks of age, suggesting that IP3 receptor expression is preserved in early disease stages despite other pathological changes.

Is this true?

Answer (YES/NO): YES